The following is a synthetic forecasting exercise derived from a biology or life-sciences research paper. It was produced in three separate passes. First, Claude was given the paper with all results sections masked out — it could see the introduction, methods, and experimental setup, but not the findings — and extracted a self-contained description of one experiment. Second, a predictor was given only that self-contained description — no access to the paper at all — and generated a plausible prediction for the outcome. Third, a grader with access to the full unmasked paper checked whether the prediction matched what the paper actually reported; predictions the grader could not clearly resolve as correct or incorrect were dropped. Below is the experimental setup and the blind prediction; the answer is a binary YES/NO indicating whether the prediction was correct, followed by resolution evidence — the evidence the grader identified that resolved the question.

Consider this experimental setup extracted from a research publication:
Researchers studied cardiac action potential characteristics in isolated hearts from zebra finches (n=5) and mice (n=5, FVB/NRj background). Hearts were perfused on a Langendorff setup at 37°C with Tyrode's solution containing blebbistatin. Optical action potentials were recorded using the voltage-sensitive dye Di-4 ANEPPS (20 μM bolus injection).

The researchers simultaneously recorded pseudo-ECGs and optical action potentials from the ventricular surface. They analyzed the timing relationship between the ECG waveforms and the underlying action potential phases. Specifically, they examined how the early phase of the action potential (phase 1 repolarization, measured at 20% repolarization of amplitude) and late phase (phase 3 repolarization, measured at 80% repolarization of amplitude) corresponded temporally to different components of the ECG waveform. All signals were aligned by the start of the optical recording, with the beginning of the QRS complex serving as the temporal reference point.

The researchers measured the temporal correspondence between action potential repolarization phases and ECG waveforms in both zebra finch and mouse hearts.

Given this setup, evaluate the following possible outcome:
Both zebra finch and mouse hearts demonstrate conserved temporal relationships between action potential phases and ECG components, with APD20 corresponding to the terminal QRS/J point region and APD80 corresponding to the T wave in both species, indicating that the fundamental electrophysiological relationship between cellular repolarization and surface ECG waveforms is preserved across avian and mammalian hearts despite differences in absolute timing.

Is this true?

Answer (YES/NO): YES